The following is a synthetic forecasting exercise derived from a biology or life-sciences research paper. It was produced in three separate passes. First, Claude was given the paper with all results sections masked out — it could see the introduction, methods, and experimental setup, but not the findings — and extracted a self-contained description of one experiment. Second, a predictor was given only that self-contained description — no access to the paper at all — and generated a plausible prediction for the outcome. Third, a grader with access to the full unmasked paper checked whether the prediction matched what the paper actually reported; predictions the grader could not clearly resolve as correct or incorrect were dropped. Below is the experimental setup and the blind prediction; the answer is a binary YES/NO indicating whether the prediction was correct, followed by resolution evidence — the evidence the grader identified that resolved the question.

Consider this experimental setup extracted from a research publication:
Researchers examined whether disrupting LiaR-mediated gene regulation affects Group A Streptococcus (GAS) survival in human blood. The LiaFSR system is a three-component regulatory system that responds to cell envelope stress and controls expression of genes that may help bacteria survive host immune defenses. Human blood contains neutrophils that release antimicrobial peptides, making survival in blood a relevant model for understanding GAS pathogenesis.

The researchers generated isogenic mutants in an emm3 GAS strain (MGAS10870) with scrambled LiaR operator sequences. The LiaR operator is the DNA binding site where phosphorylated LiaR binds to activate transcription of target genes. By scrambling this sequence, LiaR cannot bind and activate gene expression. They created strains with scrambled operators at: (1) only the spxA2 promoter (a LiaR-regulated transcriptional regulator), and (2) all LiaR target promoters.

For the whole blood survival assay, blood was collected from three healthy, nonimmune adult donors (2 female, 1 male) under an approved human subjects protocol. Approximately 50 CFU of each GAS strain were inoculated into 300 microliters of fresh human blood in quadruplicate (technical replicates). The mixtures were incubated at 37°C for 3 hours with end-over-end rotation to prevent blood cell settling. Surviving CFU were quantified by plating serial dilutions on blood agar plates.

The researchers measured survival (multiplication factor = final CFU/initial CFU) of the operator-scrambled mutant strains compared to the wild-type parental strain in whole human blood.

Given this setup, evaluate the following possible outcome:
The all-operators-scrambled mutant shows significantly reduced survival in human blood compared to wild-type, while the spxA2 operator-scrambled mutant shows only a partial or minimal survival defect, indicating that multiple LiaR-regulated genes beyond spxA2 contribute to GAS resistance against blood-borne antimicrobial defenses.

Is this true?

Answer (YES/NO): NO